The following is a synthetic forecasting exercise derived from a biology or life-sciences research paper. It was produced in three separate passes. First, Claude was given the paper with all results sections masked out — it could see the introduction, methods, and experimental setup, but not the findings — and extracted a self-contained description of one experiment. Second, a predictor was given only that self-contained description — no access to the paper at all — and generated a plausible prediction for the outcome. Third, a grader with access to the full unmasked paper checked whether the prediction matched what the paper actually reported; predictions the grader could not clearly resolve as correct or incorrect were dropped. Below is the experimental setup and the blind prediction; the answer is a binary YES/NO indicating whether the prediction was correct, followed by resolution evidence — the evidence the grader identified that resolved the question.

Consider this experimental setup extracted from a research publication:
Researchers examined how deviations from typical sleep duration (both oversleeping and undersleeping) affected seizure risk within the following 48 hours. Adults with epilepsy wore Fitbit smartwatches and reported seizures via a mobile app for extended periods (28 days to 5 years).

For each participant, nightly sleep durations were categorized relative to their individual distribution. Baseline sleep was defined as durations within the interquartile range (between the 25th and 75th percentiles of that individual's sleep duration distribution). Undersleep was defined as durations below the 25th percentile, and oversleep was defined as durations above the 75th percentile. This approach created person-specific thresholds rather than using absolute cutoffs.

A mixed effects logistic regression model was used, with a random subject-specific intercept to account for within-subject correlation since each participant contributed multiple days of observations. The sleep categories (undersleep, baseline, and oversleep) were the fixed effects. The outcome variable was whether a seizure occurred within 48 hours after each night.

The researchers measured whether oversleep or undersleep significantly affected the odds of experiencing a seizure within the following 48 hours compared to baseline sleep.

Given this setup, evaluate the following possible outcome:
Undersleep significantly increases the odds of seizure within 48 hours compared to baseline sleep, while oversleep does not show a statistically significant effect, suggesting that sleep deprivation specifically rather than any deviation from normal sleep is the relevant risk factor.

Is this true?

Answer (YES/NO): NO